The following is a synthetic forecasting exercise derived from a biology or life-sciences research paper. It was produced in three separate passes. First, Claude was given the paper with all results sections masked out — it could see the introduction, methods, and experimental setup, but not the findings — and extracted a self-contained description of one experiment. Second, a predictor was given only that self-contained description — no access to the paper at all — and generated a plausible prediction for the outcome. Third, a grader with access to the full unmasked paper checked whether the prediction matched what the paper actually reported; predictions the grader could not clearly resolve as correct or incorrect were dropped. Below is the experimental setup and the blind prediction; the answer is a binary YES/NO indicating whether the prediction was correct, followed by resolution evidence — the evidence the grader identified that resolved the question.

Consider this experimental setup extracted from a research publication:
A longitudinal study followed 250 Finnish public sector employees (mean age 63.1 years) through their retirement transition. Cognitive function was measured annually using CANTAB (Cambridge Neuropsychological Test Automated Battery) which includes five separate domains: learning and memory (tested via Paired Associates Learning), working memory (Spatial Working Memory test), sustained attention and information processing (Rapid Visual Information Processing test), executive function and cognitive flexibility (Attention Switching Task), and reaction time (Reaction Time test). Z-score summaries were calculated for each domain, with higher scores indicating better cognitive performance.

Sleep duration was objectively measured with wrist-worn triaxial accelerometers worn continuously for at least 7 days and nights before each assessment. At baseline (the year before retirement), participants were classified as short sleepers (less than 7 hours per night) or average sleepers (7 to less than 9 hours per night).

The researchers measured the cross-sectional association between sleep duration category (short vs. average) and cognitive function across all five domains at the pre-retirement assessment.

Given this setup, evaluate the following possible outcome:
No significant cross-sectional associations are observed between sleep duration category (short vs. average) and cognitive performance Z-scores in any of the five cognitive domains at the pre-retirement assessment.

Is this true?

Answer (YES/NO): NO